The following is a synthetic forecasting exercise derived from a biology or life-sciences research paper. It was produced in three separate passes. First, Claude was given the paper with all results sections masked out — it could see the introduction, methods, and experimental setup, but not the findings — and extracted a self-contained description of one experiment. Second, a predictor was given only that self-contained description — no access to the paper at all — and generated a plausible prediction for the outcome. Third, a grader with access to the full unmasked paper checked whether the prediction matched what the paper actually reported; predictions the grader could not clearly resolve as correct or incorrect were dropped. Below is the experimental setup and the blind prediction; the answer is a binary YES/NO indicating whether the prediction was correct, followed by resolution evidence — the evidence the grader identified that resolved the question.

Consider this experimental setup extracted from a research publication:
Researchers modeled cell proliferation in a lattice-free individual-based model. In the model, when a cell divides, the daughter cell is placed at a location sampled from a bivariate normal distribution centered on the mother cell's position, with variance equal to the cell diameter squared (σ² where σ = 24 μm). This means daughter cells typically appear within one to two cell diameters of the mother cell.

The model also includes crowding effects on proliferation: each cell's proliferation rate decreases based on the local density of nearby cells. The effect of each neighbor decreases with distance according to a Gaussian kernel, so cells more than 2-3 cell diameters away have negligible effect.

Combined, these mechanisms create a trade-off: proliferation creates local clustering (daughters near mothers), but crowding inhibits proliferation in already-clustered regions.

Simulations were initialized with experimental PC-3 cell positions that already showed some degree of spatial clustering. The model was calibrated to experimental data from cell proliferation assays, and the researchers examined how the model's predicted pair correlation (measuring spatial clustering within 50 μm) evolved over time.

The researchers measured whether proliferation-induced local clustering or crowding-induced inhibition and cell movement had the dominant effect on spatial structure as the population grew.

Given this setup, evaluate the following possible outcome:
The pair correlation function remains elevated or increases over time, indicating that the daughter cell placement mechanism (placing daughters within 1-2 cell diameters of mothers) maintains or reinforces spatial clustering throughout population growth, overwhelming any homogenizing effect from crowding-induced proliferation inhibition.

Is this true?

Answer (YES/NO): NO